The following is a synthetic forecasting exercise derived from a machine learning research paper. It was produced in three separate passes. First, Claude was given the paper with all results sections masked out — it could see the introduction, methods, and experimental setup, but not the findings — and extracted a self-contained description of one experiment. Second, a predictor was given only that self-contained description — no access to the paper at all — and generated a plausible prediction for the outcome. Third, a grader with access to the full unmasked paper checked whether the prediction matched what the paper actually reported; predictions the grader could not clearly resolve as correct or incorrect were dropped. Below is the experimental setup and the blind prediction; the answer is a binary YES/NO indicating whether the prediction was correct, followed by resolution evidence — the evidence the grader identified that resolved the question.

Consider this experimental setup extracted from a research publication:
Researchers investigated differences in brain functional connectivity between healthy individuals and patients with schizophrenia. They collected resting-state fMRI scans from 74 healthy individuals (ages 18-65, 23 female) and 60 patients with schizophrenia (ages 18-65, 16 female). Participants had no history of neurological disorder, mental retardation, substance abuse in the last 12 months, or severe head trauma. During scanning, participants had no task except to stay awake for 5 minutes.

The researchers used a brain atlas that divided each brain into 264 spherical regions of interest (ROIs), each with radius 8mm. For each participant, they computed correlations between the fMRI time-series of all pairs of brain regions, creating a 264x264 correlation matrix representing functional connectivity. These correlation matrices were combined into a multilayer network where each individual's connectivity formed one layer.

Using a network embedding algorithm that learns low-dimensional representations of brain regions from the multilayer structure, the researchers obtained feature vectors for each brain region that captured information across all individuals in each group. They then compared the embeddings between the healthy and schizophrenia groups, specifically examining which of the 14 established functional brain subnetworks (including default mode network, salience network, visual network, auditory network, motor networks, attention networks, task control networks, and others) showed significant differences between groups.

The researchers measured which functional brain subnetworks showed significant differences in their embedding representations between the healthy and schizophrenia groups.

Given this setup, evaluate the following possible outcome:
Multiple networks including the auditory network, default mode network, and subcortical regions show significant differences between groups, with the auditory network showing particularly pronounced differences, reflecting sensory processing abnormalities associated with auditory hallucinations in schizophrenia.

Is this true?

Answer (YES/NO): NO